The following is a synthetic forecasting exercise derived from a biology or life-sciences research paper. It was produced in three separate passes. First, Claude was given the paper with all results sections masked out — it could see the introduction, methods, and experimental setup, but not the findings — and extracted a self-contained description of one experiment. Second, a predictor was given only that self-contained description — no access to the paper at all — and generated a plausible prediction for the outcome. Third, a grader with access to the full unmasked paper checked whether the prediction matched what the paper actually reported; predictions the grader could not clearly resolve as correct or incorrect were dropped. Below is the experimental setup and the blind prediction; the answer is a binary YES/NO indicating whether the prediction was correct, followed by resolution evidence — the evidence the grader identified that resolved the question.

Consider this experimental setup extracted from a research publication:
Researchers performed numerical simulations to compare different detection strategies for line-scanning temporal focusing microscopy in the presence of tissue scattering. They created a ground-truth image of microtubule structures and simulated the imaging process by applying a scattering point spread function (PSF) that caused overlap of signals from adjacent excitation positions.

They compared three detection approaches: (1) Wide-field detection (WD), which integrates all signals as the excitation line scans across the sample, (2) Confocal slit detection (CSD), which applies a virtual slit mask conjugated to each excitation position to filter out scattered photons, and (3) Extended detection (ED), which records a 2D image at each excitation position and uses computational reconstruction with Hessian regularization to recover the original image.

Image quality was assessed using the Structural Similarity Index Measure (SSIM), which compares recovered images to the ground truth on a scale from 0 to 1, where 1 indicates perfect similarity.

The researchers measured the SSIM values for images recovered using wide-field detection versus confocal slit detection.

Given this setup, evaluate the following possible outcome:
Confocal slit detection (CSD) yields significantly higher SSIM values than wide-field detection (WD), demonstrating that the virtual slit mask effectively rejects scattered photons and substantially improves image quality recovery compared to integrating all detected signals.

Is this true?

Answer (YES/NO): YES